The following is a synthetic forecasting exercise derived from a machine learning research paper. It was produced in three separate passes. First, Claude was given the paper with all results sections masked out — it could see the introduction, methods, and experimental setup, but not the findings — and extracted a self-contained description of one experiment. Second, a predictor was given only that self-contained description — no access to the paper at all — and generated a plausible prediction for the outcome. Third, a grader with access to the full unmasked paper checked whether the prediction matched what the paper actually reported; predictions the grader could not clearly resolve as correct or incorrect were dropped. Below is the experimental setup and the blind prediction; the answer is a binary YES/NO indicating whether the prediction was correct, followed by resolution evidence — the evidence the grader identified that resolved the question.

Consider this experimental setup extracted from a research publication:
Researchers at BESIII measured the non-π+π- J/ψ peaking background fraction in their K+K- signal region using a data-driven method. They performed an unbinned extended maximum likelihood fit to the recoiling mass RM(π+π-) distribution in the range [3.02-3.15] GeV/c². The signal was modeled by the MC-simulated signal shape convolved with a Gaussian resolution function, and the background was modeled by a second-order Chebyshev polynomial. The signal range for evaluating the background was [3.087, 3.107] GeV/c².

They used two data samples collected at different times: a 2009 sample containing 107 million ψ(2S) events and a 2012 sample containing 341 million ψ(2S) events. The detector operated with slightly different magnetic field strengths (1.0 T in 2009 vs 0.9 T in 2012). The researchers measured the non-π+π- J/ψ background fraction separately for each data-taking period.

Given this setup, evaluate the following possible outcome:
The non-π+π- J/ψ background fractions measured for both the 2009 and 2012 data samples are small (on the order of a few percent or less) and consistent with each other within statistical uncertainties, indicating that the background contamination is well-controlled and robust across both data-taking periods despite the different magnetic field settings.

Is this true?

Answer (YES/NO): YES